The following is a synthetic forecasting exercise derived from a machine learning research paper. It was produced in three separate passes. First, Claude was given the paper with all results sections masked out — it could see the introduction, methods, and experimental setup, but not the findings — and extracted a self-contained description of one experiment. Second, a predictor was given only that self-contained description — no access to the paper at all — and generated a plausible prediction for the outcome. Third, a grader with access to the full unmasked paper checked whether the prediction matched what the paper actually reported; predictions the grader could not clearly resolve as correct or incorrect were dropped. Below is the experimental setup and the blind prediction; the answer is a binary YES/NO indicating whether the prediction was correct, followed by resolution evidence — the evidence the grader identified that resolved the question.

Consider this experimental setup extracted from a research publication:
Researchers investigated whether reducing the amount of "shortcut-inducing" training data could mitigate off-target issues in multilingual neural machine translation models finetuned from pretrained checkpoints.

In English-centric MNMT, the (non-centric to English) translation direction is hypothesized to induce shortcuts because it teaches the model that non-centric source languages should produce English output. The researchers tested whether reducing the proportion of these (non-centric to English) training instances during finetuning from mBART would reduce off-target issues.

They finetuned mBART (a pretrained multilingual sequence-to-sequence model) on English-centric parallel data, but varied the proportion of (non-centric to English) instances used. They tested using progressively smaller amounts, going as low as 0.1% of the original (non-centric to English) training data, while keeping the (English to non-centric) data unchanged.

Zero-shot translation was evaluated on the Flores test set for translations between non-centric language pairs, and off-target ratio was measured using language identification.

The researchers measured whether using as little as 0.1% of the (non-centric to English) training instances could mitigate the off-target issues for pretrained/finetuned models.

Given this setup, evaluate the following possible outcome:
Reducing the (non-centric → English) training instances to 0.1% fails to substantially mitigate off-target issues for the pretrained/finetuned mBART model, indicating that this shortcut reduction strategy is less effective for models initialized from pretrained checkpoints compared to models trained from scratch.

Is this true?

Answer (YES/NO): YES